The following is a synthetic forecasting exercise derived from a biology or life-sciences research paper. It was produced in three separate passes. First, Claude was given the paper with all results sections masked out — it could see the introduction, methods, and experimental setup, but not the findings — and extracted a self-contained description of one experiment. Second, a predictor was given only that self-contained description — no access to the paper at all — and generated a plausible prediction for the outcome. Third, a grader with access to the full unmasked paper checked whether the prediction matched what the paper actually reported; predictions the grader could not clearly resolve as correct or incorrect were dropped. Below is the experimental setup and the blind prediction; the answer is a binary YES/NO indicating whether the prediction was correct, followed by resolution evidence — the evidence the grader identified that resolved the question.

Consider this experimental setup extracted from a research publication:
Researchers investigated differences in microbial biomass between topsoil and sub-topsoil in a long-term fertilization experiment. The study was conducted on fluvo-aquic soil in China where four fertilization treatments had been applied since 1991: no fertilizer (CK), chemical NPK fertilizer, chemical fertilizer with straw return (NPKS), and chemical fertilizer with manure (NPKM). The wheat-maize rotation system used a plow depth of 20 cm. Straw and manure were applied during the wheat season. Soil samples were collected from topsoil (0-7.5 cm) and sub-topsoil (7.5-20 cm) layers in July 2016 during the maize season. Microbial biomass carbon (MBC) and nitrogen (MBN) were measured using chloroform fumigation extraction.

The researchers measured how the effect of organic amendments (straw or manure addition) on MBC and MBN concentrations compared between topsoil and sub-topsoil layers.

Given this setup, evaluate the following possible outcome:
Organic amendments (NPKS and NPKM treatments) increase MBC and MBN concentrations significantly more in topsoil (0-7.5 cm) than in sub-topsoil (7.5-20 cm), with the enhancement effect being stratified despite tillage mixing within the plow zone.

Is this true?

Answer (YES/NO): YES